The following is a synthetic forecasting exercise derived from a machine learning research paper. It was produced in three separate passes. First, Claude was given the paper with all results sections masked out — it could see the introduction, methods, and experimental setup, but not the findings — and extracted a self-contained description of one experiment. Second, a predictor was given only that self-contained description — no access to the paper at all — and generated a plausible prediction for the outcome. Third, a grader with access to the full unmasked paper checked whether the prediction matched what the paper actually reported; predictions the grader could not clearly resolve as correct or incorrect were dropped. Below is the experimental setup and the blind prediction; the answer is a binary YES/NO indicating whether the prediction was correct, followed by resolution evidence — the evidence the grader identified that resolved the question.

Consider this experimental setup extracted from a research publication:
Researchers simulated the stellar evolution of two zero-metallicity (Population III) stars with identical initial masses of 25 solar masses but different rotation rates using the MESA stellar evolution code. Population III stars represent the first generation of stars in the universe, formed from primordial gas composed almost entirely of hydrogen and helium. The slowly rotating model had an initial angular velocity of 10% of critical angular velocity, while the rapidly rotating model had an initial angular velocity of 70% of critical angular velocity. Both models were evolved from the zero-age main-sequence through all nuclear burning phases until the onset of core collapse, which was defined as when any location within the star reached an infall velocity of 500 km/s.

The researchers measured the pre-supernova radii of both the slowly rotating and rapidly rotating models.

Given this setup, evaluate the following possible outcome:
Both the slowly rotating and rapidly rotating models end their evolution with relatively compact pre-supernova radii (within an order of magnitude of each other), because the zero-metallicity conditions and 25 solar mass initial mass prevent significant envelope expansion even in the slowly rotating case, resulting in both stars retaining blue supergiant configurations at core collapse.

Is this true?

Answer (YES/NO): NO